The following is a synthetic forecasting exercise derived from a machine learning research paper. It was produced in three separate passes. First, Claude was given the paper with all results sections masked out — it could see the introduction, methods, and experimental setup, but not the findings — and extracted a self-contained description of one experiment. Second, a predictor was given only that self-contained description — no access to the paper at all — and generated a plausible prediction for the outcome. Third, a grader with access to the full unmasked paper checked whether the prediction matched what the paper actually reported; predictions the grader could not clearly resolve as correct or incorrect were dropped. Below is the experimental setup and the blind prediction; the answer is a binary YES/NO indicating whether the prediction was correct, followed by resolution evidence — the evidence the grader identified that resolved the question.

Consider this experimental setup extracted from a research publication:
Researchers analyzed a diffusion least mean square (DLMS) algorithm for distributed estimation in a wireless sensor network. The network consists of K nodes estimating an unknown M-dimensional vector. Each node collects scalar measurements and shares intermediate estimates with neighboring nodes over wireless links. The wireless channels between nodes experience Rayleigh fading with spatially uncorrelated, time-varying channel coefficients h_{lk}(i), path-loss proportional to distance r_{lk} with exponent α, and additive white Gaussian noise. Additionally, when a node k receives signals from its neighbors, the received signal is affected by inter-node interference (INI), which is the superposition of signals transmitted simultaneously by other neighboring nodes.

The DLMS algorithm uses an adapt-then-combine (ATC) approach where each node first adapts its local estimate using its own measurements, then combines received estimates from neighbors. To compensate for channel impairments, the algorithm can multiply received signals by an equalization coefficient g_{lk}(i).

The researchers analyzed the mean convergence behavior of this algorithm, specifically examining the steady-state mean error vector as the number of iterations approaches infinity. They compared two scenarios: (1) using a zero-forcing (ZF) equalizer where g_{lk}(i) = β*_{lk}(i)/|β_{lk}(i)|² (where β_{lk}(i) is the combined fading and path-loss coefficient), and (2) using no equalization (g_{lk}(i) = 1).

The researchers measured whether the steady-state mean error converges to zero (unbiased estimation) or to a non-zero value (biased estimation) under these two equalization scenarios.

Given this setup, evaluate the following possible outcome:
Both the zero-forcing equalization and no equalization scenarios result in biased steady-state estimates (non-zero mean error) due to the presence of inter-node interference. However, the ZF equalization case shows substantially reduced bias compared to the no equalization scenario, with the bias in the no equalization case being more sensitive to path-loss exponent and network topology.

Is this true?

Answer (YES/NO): NO